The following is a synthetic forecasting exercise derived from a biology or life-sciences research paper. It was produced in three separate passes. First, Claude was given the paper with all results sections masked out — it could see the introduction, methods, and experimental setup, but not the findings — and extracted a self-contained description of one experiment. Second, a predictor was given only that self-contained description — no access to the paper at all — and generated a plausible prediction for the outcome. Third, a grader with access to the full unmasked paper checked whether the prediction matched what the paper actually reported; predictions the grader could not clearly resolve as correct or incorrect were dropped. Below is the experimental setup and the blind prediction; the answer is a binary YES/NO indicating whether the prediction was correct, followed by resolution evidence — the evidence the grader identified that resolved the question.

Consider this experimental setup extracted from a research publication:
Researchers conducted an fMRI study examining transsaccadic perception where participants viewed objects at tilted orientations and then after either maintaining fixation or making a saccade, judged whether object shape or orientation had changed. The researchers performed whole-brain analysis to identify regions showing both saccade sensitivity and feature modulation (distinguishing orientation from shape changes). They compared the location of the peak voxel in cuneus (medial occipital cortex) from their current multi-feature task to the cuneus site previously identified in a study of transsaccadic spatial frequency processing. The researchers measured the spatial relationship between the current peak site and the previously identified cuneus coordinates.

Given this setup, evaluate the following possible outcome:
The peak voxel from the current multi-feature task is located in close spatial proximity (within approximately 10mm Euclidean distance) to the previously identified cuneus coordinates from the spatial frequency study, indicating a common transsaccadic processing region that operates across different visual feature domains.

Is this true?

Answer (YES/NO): NO